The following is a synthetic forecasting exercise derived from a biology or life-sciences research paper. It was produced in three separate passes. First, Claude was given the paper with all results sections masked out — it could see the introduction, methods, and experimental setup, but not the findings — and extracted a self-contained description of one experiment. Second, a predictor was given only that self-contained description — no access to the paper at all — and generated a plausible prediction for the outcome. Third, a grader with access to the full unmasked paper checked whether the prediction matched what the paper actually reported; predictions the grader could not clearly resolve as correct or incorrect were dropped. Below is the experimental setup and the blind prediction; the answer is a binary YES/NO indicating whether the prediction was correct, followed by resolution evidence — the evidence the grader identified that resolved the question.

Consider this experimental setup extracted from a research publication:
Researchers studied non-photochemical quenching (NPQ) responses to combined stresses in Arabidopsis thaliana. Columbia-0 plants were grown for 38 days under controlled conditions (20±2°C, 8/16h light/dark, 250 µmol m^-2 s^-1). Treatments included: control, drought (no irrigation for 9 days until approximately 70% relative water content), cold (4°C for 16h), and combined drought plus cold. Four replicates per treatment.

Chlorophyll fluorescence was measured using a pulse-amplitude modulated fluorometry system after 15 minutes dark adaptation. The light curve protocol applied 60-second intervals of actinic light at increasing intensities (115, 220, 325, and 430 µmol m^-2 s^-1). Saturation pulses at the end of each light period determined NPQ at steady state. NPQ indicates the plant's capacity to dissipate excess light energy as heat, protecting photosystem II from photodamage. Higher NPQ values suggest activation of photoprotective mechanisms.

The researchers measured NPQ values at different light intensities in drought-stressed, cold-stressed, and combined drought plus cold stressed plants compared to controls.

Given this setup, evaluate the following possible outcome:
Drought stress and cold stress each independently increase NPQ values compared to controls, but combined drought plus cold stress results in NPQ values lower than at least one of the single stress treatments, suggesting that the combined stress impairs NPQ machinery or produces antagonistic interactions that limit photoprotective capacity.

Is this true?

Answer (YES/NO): NO